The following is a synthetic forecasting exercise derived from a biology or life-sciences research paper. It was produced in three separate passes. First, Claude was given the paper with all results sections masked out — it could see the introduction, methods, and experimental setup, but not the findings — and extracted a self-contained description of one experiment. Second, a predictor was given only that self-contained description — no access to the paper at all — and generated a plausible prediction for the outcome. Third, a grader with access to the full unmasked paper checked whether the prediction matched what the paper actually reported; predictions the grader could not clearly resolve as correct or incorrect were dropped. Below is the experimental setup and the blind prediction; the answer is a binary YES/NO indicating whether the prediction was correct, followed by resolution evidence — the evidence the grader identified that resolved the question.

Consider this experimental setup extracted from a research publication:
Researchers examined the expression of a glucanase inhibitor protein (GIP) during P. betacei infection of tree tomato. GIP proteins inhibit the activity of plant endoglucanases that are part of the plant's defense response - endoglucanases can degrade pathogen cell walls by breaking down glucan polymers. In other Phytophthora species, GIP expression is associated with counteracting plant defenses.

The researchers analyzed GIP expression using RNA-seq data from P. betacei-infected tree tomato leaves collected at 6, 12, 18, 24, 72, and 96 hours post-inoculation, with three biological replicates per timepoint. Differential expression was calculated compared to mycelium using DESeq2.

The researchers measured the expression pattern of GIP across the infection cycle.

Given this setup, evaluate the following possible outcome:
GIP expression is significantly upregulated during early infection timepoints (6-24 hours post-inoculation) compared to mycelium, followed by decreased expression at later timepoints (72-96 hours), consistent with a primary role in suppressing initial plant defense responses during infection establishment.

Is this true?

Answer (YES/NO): NO